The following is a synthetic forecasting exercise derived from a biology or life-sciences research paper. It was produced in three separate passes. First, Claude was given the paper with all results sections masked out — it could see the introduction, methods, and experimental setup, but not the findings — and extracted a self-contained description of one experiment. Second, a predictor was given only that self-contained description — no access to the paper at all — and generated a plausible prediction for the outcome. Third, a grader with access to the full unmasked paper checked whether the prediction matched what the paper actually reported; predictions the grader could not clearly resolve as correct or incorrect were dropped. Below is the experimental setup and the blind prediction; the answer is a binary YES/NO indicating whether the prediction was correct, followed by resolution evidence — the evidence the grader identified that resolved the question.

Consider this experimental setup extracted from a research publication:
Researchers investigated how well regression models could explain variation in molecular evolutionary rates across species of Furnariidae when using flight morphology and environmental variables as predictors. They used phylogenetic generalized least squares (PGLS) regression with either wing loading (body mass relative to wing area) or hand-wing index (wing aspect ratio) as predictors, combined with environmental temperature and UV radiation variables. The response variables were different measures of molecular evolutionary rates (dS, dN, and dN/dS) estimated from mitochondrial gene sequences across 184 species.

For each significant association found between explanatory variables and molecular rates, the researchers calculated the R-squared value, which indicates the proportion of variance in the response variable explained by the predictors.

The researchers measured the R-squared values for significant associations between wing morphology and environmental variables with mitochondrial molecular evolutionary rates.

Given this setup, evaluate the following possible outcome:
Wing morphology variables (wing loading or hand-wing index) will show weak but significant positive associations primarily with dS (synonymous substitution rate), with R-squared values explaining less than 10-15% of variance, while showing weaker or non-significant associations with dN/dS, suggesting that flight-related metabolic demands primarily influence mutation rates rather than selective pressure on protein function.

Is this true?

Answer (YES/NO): NO